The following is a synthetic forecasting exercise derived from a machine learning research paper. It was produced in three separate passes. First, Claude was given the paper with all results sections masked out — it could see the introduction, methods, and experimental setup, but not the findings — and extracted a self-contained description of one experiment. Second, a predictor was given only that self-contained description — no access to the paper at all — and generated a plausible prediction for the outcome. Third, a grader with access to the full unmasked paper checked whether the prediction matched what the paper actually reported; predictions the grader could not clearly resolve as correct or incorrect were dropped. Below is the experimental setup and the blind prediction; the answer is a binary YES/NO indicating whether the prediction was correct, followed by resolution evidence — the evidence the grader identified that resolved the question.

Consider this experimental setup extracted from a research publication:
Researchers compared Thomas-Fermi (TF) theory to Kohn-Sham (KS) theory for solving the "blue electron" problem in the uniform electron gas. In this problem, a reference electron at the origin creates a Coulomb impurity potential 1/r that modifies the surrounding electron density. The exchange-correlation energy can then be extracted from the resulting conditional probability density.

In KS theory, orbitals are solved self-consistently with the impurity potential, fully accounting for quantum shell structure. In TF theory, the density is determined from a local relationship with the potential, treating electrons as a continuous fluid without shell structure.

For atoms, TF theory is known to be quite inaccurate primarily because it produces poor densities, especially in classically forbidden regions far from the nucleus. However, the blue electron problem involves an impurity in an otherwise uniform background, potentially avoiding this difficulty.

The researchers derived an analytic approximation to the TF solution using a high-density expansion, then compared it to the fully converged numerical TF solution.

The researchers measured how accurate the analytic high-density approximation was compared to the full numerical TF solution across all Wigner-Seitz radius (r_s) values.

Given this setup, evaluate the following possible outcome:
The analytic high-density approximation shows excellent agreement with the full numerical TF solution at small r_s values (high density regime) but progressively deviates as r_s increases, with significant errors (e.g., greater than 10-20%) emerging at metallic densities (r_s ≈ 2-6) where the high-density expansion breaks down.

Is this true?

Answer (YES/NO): NO